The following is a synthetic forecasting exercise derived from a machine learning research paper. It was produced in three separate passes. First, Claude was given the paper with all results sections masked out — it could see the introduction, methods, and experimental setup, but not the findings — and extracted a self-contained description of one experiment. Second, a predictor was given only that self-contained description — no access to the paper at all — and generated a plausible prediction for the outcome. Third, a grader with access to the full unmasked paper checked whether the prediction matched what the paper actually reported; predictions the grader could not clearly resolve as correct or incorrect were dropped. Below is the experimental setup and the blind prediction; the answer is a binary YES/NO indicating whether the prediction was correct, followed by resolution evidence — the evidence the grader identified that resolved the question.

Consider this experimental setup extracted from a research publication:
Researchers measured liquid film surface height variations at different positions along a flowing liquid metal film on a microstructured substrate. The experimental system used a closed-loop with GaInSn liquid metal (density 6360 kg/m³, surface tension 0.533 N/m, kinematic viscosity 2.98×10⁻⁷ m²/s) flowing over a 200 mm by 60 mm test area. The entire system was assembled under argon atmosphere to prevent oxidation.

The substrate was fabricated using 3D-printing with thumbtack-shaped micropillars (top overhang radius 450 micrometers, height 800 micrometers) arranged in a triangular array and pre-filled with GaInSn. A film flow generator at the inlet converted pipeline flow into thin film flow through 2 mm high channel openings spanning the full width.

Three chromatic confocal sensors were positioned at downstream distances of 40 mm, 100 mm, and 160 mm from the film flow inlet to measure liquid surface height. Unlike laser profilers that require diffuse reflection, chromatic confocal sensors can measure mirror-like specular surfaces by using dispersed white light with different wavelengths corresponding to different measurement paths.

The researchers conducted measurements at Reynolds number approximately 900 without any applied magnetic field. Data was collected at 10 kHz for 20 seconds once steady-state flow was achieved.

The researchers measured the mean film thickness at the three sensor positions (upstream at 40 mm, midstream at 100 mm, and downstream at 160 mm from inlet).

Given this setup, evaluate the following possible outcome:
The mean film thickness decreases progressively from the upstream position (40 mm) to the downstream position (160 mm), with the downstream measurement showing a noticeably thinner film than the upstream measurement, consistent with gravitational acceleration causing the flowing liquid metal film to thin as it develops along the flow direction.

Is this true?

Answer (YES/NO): YES